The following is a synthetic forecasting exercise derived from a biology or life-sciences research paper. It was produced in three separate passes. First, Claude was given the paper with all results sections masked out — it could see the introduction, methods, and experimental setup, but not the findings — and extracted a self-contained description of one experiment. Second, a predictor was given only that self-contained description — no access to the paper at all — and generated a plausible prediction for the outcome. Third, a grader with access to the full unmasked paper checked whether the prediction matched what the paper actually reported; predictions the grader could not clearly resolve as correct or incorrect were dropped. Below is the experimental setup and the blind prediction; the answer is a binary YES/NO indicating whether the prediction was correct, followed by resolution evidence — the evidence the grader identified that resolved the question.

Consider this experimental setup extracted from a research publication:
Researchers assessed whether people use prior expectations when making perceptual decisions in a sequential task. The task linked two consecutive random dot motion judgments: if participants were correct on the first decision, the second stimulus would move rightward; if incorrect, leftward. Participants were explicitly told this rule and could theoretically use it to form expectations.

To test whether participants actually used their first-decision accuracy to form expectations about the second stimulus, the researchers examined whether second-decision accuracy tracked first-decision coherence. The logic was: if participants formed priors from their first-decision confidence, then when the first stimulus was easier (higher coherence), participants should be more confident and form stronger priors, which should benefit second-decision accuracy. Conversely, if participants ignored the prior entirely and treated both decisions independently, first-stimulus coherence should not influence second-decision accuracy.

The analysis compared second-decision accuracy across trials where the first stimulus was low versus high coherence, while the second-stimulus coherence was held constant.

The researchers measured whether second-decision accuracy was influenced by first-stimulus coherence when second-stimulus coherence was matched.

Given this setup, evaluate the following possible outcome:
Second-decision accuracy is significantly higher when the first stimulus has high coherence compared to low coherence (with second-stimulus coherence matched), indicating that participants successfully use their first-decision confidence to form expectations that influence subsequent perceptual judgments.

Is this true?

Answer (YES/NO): YES